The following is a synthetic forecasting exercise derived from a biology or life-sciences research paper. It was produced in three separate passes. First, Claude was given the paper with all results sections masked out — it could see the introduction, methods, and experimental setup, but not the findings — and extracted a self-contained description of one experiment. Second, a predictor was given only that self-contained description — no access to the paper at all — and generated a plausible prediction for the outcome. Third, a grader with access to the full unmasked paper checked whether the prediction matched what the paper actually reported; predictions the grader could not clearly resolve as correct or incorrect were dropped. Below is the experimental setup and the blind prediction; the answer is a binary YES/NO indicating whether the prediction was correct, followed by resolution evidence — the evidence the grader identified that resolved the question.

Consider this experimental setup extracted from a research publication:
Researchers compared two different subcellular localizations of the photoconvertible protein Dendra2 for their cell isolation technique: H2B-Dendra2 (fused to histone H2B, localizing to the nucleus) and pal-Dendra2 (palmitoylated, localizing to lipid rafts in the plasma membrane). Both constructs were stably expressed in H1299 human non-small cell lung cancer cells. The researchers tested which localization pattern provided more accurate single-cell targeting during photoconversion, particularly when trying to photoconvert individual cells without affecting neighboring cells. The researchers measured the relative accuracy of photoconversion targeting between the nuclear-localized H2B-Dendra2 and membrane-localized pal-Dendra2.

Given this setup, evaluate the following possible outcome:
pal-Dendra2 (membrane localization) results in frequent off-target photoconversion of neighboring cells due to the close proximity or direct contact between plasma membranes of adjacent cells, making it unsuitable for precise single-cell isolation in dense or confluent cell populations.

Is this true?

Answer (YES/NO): NO